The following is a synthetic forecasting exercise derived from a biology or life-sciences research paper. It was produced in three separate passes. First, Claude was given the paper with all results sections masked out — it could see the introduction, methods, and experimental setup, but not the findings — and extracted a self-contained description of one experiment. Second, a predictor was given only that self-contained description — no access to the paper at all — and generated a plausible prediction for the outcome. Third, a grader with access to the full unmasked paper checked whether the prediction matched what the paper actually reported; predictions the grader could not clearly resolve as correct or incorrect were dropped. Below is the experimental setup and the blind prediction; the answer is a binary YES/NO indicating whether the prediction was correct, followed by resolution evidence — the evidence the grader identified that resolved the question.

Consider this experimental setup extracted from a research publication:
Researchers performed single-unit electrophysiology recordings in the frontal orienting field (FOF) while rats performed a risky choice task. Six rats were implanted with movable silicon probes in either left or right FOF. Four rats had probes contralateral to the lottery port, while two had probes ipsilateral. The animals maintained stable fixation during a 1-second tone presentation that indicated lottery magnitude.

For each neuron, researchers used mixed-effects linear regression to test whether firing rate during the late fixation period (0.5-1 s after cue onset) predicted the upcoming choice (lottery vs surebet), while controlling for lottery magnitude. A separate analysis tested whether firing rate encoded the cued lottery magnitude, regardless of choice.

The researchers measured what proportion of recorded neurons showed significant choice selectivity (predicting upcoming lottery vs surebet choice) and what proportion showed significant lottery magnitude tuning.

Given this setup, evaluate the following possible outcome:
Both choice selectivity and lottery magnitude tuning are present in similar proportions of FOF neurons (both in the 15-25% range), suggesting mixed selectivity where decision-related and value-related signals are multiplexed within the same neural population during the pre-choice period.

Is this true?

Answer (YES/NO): NO